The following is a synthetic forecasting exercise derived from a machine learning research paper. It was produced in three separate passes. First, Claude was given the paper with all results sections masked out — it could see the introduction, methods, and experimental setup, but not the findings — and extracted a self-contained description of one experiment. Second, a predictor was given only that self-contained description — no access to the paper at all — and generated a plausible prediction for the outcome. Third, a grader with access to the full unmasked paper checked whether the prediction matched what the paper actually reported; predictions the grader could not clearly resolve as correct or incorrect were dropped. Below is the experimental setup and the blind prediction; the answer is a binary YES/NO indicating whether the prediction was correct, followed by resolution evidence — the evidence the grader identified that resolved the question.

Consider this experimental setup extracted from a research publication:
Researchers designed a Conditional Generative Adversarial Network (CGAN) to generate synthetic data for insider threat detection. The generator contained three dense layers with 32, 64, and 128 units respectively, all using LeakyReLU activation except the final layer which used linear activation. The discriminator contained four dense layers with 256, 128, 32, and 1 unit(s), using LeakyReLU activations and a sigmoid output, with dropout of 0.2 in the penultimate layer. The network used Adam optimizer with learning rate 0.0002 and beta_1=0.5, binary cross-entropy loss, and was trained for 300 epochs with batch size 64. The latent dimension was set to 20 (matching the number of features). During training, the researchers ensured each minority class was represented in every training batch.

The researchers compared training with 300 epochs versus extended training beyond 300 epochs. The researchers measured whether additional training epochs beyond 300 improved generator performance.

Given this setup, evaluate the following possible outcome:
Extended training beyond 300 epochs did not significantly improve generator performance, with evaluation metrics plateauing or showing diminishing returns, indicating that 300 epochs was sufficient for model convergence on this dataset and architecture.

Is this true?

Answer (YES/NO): YES